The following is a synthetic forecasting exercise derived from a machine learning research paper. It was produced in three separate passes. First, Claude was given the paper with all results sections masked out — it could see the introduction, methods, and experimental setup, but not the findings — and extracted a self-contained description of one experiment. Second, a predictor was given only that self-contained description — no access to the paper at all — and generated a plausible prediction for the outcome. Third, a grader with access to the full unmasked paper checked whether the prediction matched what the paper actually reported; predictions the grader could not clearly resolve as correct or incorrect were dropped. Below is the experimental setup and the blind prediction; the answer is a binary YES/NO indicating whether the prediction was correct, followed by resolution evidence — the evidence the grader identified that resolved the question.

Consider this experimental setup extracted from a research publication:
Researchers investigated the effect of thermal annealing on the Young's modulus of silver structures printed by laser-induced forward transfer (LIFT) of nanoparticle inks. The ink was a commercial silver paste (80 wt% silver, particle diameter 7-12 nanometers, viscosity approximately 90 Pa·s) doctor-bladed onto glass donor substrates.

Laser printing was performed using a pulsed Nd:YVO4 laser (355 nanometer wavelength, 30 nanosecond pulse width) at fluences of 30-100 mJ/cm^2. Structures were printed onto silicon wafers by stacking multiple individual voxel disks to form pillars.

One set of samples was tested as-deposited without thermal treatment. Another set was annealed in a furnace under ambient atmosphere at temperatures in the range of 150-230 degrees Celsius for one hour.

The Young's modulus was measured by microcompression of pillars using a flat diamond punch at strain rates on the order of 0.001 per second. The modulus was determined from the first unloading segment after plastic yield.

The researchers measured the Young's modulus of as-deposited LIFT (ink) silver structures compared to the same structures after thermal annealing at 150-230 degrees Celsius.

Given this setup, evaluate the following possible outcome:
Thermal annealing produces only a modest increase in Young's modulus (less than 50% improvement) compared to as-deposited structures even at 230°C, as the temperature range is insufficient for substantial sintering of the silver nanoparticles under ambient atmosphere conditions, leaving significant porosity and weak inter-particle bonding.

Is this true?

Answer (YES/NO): NO